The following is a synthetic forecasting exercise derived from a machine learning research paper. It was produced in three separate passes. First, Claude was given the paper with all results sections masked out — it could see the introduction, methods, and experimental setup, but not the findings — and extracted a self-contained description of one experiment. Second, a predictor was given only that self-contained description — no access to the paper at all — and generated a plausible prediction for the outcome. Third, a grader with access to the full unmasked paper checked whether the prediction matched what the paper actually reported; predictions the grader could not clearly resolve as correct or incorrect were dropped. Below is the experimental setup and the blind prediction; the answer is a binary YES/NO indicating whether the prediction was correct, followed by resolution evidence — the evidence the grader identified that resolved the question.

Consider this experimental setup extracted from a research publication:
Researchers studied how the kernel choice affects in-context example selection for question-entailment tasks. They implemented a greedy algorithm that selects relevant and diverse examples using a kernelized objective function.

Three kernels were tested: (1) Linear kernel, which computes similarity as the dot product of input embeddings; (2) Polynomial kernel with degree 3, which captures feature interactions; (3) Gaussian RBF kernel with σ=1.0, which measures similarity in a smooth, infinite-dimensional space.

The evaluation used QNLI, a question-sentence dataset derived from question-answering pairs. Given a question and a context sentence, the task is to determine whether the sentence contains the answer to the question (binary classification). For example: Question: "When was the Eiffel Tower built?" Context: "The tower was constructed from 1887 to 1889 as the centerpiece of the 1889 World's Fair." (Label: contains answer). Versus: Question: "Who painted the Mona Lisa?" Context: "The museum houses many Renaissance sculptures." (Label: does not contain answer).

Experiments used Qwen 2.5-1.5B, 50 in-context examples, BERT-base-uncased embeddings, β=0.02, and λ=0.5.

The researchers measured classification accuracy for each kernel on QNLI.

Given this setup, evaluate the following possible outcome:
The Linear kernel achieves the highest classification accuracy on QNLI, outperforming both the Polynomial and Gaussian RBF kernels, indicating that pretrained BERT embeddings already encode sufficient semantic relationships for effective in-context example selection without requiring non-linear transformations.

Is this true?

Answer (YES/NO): NO